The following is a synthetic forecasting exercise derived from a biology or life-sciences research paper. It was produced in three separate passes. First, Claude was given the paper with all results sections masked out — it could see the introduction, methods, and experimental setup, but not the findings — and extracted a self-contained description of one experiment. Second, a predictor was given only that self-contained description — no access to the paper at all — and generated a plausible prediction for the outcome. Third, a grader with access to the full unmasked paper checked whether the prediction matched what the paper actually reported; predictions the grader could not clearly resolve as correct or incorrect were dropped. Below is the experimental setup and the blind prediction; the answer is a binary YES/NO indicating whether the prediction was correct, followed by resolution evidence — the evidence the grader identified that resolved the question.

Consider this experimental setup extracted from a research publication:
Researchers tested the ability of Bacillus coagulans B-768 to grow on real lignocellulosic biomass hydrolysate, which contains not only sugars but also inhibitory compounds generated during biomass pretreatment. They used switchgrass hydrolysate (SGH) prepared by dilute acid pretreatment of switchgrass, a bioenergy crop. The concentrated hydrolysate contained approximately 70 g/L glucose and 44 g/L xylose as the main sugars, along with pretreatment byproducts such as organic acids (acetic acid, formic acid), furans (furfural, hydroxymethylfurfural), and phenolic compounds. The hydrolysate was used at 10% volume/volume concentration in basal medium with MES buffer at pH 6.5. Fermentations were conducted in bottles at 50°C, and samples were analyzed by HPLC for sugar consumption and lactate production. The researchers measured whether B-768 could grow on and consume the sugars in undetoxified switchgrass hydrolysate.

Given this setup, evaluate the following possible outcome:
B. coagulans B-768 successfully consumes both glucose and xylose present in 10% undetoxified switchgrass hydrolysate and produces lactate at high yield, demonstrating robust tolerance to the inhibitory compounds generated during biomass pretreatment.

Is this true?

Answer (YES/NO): NO